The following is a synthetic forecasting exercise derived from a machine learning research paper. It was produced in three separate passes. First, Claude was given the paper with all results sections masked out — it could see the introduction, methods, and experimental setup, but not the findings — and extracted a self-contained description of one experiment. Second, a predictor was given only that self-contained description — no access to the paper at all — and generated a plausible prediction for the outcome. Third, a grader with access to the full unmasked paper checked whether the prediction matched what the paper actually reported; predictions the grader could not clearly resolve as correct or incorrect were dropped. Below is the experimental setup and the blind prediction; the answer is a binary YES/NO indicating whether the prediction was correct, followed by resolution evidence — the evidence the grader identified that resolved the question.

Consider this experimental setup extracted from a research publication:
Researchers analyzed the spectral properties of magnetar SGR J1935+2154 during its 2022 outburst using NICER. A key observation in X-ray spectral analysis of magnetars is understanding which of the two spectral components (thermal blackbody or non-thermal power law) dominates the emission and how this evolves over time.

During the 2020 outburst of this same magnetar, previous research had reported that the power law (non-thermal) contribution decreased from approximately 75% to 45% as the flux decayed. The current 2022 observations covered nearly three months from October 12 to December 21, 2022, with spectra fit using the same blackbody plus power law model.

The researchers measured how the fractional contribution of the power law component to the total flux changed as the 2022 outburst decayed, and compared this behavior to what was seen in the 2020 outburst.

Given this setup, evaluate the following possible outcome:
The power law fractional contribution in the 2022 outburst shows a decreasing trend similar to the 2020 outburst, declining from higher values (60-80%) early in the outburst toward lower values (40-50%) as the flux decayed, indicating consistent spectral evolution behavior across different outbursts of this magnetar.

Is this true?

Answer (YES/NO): NO